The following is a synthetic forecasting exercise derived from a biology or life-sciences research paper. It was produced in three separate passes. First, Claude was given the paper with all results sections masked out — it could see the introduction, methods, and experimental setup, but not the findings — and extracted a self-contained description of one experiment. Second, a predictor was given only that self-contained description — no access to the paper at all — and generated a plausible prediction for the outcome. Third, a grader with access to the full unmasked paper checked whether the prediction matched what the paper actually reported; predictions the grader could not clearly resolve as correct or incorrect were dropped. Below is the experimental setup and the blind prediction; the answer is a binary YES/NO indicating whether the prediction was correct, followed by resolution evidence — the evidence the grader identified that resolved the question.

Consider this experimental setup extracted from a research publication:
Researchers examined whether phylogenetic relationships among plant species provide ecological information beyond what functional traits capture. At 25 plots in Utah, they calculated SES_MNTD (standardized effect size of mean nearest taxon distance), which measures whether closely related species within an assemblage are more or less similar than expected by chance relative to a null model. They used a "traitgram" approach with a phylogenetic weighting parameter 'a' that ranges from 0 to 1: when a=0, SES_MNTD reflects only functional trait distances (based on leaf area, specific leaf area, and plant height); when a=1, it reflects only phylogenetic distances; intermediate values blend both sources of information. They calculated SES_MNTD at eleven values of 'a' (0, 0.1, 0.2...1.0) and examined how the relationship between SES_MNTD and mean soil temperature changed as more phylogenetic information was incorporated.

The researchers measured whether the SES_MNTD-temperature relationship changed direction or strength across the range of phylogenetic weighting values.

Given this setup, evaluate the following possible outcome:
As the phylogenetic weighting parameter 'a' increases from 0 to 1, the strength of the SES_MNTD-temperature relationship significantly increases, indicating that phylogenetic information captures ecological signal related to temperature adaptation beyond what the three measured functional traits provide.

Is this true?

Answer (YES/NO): YES